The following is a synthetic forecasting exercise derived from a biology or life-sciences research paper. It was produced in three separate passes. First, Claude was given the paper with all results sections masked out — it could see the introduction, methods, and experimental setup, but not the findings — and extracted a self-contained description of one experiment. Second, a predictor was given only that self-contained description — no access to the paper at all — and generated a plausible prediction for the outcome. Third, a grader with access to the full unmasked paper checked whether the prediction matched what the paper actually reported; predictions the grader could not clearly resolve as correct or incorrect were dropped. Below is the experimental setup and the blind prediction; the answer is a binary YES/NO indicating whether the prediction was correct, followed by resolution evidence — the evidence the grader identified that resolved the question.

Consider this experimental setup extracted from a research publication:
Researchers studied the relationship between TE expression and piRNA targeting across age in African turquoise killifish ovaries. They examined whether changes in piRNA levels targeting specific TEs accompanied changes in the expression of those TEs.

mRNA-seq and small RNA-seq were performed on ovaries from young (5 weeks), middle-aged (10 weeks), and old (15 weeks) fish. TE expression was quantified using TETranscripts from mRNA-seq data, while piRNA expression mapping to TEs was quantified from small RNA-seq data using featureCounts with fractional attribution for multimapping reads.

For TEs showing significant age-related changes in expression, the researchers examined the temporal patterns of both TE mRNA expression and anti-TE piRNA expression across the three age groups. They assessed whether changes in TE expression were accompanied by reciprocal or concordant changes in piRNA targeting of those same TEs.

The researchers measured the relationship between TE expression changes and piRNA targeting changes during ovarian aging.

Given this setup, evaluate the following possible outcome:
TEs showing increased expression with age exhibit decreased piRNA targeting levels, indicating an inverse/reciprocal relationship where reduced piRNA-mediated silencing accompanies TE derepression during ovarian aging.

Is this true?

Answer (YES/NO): YES